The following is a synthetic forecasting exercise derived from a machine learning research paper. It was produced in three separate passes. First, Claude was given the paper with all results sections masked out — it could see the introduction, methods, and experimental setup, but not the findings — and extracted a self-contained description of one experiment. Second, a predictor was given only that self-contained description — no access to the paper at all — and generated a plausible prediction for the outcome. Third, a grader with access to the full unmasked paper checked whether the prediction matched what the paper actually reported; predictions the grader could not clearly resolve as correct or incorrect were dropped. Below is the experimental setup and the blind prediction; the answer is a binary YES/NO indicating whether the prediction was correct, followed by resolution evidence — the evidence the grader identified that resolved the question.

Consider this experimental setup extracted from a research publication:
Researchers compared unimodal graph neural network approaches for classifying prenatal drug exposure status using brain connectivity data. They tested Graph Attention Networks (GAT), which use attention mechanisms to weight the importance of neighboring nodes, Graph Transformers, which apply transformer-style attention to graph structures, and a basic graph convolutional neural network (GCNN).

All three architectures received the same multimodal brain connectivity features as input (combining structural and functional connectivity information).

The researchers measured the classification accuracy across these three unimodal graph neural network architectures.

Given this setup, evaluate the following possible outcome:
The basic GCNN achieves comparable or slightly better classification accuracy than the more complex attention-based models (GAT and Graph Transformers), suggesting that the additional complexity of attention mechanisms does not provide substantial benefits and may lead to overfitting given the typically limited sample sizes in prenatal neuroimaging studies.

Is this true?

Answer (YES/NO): NO